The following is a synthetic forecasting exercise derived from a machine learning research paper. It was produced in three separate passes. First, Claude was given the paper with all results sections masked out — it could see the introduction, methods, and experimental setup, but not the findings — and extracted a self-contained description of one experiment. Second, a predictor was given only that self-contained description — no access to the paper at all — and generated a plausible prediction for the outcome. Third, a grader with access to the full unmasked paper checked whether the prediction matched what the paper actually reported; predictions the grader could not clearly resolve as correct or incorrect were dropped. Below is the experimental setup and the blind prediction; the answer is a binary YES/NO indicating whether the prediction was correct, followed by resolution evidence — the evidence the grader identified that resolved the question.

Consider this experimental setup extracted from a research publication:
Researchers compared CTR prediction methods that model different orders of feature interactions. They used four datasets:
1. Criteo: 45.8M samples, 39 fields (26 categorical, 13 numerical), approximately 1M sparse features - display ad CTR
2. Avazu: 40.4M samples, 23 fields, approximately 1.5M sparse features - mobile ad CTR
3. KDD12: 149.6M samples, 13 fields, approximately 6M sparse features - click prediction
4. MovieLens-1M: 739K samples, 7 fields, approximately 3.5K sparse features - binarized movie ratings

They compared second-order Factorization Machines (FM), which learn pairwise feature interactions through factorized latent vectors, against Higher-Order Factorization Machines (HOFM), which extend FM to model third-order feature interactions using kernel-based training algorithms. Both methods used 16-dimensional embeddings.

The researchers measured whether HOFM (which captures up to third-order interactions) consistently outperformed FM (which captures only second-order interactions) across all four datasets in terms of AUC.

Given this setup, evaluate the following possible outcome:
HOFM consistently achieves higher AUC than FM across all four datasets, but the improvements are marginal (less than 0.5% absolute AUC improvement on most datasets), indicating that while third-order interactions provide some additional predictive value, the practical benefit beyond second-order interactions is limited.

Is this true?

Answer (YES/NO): NO